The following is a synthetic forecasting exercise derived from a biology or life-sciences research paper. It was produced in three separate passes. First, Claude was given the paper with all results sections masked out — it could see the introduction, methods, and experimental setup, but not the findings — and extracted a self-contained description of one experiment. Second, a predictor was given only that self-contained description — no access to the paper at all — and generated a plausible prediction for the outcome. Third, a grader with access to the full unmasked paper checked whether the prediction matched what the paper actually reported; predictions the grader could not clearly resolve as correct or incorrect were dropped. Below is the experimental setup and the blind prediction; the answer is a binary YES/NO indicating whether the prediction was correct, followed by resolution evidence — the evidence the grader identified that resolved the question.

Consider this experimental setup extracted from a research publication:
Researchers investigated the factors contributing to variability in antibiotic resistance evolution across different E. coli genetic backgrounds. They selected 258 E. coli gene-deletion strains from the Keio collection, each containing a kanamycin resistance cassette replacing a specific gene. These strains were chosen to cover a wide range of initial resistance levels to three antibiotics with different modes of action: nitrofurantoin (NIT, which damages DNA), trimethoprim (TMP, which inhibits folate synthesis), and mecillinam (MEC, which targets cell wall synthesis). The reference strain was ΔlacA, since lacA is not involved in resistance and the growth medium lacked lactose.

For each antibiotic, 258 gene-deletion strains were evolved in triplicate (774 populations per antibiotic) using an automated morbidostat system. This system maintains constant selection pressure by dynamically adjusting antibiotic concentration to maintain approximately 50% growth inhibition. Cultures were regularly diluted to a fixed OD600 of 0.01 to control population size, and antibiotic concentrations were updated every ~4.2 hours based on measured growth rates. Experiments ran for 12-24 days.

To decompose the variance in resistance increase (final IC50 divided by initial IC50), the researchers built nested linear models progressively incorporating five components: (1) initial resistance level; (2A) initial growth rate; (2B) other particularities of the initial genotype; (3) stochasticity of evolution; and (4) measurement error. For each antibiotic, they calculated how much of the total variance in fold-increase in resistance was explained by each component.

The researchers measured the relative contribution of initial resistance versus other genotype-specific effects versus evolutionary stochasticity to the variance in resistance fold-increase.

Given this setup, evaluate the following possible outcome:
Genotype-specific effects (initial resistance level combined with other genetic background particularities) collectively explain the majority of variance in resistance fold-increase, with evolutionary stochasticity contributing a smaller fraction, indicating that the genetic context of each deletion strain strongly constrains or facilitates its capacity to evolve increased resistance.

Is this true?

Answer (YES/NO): NO